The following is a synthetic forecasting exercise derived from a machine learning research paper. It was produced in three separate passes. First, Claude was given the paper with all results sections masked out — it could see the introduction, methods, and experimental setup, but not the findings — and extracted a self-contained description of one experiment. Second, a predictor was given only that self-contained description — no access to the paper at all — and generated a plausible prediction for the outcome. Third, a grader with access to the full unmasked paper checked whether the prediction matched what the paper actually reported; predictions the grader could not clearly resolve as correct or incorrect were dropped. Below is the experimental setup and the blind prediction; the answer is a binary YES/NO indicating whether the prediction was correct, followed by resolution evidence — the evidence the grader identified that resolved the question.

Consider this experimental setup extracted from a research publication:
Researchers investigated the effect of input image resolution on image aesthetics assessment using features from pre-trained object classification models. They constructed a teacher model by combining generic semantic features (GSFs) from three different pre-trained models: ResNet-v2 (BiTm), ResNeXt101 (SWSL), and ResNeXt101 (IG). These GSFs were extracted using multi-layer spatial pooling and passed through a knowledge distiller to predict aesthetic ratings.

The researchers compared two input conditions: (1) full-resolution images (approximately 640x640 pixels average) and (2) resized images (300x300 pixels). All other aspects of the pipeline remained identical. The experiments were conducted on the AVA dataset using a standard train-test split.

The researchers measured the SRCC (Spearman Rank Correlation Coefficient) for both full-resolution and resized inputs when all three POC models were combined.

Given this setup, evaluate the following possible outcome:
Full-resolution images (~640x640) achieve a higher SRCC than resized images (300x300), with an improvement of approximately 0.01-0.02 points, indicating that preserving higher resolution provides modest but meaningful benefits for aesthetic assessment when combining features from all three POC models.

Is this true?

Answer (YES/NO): YES